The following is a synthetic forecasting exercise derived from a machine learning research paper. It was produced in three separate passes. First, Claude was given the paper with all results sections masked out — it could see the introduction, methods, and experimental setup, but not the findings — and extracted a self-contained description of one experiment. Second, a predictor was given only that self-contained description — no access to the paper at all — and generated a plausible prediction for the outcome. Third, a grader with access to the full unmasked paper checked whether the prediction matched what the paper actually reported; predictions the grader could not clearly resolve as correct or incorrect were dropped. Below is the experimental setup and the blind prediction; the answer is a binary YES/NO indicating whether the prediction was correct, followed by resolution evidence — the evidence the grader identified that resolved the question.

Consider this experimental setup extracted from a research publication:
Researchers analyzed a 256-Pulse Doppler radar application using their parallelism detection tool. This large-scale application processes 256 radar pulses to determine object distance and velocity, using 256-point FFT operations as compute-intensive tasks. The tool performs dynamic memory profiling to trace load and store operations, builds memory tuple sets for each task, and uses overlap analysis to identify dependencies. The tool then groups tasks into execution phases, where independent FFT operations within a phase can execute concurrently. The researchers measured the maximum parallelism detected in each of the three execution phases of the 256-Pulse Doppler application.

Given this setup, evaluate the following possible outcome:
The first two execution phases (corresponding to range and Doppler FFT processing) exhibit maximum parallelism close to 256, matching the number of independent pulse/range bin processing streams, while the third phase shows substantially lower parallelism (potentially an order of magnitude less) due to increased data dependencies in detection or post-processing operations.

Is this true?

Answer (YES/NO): NO